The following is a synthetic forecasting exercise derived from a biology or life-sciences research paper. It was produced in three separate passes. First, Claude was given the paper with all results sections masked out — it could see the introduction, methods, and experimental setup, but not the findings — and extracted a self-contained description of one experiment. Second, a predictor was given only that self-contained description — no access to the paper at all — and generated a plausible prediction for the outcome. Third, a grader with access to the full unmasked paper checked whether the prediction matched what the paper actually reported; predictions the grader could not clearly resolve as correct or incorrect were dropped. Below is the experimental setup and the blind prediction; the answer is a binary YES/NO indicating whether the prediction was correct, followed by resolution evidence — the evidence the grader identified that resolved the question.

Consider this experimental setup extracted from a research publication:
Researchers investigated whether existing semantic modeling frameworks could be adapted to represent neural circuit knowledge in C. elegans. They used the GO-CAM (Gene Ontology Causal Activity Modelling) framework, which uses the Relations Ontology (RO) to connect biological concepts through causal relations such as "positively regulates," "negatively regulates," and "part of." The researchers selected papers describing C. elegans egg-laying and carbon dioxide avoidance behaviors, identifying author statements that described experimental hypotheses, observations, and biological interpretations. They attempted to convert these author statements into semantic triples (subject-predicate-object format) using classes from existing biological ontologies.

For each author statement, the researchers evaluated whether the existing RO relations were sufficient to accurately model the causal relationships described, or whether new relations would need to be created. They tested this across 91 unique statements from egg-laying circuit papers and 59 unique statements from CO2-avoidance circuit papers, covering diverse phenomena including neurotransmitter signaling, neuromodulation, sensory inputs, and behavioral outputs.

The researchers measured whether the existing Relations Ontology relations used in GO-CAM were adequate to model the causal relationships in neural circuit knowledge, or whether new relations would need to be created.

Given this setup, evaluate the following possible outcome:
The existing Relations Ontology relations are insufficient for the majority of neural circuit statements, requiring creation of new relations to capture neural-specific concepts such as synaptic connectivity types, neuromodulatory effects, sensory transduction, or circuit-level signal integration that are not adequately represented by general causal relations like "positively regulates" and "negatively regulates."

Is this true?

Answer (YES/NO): NO